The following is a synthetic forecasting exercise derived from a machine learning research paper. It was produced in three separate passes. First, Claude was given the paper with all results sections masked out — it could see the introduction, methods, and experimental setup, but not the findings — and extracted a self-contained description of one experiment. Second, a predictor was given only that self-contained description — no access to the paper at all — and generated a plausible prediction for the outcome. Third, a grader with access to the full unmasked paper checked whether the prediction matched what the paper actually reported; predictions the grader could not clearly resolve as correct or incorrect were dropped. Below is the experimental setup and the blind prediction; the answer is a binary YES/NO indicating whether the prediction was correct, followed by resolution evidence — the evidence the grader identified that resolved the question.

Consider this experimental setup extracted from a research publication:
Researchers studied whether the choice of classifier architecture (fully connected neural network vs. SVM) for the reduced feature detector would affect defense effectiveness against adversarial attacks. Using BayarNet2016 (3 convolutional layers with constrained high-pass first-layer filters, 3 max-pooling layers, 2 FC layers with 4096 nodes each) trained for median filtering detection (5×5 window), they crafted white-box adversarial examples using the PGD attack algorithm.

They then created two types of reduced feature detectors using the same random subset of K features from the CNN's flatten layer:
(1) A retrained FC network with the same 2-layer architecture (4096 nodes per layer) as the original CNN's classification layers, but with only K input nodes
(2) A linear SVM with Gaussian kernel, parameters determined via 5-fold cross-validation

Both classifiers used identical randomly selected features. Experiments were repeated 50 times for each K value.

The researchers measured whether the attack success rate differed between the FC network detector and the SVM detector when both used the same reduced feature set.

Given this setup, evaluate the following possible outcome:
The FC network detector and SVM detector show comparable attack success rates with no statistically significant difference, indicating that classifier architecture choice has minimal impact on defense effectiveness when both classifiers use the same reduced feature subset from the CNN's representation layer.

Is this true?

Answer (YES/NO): NO